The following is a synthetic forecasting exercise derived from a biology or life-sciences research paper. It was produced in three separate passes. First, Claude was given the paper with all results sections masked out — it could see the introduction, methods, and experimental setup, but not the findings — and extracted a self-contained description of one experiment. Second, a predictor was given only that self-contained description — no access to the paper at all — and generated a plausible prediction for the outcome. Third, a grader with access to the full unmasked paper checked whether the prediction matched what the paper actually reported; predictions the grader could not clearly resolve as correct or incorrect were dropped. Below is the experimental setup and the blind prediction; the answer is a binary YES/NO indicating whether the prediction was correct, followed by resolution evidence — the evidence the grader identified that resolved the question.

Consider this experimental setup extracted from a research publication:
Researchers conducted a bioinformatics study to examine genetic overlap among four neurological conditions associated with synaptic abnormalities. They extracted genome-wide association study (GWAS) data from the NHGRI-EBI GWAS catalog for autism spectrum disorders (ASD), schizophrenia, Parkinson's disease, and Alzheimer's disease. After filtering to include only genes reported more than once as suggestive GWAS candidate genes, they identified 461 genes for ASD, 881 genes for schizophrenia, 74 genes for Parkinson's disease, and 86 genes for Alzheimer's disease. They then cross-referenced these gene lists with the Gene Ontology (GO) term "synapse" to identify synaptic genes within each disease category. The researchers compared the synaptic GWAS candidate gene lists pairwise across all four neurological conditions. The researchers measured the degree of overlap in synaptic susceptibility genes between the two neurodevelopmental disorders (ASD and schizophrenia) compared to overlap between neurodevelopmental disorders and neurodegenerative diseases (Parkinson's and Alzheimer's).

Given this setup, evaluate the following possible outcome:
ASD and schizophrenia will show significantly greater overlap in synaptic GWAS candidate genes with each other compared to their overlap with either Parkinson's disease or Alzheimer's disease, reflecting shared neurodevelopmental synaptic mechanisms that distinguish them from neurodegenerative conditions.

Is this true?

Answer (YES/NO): YES